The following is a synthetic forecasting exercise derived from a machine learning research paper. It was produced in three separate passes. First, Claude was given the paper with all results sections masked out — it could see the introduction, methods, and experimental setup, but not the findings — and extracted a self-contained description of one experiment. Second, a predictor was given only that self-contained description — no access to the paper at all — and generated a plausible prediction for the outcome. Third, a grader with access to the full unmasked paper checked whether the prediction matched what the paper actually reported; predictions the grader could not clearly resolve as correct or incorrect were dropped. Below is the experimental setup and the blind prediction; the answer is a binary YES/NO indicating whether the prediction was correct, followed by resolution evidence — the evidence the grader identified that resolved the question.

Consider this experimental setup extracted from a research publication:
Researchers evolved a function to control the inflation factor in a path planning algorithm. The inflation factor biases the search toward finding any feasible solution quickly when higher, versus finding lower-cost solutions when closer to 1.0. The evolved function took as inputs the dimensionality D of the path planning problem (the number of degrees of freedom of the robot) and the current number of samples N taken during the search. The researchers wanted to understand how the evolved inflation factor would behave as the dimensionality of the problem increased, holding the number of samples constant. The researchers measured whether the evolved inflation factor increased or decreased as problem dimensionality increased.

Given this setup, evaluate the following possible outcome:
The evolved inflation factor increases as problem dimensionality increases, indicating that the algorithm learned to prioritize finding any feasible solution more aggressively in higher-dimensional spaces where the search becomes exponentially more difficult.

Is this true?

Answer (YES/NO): YES